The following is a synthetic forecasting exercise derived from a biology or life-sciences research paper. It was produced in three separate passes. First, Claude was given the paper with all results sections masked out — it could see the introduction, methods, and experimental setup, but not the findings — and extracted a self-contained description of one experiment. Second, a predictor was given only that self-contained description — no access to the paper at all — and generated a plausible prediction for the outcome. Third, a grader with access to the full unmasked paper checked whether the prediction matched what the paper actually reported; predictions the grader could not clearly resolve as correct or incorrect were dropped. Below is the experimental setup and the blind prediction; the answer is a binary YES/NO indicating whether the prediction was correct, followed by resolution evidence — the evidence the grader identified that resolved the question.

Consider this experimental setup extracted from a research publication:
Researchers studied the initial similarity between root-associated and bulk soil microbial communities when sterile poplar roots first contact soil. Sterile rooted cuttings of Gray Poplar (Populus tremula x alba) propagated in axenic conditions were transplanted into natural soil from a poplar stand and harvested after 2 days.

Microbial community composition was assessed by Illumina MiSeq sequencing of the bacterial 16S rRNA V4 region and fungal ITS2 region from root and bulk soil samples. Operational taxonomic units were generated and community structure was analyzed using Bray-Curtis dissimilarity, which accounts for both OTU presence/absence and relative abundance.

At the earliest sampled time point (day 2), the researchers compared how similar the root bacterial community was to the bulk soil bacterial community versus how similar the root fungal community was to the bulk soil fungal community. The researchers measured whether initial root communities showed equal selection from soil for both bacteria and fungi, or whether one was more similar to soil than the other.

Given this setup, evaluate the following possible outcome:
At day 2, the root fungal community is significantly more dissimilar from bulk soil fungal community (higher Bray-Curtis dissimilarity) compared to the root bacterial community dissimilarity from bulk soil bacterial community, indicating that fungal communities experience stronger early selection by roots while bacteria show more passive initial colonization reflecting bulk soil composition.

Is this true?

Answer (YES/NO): NO